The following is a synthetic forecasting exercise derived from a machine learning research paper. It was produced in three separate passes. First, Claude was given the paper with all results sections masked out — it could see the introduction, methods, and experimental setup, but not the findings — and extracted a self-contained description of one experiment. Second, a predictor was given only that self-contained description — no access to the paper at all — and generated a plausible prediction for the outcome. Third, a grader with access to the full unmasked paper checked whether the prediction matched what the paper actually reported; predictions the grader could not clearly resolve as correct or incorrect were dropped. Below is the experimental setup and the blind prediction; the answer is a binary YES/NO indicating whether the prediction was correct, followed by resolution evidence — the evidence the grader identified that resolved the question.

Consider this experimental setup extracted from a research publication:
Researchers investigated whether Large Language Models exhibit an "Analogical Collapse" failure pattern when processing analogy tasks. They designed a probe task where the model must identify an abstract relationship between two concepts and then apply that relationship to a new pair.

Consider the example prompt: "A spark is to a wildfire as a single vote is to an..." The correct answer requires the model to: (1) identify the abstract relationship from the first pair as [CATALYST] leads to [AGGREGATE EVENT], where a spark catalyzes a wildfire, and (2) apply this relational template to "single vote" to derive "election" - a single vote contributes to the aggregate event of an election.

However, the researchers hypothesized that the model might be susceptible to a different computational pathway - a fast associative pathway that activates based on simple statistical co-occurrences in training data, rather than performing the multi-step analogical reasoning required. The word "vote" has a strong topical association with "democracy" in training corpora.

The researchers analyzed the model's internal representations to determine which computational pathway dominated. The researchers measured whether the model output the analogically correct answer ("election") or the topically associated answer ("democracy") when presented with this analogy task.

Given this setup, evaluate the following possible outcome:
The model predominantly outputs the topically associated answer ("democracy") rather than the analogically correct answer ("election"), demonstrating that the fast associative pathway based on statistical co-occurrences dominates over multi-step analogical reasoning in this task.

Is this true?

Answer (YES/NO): YES